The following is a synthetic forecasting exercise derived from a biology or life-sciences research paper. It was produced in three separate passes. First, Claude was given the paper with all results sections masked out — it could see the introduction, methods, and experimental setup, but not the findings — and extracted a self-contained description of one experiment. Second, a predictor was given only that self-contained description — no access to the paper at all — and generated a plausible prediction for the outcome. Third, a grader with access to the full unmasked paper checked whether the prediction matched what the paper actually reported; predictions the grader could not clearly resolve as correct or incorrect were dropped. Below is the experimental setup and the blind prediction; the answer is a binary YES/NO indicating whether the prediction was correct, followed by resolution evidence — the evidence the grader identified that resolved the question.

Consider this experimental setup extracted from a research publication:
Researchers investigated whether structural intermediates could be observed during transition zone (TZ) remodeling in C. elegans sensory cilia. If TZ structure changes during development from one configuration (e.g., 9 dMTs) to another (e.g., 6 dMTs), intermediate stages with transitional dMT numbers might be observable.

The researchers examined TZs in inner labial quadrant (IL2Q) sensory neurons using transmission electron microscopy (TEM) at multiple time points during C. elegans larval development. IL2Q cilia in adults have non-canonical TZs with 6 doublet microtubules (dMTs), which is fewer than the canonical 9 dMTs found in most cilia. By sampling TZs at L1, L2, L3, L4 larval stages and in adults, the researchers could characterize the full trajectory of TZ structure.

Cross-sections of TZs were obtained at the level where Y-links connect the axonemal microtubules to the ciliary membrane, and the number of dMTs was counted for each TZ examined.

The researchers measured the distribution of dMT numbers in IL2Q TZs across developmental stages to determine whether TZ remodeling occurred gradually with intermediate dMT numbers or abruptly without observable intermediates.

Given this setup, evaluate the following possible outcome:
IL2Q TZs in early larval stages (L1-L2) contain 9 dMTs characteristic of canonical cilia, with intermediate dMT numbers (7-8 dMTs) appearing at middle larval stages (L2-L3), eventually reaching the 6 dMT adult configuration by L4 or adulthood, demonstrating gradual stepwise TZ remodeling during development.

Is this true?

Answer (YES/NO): YES